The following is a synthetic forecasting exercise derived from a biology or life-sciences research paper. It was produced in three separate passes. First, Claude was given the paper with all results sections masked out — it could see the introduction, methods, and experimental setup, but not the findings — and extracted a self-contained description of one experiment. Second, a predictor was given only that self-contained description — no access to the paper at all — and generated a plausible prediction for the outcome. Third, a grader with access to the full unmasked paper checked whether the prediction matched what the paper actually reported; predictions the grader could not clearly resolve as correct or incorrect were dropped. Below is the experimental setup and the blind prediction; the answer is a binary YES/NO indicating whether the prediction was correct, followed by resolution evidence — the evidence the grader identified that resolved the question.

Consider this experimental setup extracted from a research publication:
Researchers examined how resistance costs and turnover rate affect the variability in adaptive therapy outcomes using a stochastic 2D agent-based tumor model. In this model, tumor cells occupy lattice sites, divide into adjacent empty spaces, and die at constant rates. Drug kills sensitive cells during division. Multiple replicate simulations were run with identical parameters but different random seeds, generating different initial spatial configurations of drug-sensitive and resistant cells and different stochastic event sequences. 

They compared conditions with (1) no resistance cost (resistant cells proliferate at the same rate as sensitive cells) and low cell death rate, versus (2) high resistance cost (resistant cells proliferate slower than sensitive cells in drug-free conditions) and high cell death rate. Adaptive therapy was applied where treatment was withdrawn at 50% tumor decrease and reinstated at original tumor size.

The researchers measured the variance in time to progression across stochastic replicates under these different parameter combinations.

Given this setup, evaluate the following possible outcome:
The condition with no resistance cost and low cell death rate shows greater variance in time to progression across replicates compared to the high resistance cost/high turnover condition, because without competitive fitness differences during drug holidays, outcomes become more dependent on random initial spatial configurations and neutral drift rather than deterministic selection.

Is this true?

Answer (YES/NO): NO